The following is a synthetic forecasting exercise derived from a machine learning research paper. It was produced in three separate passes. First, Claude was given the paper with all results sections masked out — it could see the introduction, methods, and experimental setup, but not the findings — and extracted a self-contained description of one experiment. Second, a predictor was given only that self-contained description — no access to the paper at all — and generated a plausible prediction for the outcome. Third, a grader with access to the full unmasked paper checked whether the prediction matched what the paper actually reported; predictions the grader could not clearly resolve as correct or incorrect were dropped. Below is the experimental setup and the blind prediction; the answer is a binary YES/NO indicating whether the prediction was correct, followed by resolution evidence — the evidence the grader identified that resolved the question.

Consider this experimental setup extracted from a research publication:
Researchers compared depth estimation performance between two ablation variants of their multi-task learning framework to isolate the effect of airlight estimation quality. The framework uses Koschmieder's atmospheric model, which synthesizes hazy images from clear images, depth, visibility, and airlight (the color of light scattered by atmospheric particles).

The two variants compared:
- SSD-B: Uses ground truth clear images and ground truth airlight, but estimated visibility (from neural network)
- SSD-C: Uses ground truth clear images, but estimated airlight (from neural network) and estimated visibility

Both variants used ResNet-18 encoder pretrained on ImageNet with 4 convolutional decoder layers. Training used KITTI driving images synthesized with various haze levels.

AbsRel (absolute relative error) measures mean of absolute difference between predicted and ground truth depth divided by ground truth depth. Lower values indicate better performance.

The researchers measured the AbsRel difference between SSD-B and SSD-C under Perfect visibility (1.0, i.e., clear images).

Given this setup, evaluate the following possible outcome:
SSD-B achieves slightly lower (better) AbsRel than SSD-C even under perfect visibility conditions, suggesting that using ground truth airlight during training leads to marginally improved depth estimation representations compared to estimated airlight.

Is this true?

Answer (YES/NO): YES